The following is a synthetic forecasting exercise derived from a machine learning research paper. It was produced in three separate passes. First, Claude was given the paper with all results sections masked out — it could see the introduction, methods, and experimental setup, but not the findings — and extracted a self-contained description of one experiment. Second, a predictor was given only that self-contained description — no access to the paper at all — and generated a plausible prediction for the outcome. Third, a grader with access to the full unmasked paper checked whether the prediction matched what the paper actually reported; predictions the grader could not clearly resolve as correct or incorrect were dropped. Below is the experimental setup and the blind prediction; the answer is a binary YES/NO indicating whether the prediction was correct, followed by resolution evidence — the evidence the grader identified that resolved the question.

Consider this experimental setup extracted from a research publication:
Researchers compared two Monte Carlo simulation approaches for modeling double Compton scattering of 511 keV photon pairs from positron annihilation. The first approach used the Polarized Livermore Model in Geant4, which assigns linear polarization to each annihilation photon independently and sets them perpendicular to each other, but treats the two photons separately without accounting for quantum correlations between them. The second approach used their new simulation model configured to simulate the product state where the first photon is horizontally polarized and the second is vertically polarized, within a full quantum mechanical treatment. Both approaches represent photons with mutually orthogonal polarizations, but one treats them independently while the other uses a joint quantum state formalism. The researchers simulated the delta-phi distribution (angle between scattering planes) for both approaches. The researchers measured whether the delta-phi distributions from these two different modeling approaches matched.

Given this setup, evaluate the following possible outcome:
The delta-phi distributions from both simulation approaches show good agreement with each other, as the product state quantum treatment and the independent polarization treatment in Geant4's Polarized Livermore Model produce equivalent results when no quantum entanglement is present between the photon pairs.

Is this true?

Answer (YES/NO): YES